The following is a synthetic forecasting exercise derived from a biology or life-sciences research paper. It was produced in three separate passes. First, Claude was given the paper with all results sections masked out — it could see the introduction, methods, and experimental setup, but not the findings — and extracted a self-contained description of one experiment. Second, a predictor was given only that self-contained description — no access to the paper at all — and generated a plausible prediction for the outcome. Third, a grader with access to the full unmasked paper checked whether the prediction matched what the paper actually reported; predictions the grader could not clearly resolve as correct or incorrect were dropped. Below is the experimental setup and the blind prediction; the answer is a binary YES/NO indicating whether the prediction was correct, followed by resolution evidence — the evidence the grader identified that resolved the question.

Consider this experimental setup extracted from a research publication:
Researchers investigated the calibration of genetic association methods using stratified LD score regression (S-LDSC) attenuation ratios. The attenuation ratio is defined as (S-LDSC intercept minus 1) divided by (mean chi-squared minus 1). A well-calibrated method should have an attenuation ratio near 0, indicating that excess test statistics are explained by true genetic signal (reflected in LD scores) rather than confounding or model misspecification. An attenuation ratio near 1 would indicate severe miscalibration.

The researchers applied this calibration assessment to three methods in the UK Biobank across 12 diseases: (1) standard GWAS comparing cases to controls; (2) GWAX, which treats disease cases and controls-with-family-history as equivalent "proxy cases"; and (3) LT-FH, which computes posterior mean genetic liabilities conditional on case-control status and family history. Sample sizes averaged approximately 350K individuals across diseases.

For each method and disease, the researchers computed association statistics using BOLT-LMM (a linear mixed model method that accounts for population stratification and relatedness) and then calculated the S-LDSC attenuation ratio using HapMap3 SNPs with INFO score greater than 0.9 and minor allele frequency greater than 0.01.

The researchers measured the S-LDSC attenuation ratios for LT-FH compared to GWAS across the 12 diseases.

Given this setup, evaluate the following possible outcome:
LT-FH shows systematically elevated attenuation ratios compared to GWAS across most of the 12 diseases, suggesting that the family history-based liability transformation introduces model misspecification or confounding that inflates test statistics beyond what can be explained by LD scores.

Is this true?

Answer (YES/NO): NO